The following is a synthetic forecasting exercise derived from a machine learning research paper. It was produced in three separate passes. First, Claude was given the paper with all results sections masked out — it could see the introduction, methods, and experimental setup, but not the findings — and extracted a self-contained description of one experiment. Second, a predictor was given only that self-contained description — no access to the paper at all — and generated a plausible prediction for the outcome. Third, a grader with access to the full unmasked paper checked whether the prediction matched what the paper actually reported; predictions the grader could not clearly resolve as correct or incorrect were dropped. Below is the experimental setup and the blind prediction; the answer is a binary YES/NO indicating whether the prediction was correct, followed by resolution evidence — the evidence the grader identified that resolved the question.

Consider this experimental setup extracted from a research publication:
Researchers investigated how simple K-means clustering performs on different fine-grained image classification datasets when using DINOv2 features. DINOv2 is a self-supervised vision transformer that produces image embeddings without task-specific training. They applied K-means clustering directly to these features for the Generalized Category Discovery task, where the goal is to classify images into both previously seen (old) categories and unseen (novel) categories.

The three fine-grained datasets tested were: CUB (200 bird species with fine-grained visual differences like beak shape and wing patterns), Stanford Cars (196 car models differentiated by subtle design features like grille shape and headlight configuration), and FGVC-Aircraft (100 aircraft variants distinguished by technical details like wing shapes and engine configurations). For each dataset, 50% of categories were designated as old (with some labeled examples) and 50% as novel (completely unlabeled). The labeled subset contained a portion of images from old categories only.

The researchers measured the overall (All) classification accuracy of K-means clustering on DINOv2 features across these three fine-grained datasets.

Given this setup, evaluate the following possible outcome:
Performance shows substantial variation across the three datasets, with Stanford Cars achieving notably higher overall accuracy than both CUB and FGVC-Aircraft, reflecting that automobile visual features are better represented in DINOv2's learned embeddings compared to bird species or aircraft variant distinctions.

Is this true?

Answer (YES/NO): NO